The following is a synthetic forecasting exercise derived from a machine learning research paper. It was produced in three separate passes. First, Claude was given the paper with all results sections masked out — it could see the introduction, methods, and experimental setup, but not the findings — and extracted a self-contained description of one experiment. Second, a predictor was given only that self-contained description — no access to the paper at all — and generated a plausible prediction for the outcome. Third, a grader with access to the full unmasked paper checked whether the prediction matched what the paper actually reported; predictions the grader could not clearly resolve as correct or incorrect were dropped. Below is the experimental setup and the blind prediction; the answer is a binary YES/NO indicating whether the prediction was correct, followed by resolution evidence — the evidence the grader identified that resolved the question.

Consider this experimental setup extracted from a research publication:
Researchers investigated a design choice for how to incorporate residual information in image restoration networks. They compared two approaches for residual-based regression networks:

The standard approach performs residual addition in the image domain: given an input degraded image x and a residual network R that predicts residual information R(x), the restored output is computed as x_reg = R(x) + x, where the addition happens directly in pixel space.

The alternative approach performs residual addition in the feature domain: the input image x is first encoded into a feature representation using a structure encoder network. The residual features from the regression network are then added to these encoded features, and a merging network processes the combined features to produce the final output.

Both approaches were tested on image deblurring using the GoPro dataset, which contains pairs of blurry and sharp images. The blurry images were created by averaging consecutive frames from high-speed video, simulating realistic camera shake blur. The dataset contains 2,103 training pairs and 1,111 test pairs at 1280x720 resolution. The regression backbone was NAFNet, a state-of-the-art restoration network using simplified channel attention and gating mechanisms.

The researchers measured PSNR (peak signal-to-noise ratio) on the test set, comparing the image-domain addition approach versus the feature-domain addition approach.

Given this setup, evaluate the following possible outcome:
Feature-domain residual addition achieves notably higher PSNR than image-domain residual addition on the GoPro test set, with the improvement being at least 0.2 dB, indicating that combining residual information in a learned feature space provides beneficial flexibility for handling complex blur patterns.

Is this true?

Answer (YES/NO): NO